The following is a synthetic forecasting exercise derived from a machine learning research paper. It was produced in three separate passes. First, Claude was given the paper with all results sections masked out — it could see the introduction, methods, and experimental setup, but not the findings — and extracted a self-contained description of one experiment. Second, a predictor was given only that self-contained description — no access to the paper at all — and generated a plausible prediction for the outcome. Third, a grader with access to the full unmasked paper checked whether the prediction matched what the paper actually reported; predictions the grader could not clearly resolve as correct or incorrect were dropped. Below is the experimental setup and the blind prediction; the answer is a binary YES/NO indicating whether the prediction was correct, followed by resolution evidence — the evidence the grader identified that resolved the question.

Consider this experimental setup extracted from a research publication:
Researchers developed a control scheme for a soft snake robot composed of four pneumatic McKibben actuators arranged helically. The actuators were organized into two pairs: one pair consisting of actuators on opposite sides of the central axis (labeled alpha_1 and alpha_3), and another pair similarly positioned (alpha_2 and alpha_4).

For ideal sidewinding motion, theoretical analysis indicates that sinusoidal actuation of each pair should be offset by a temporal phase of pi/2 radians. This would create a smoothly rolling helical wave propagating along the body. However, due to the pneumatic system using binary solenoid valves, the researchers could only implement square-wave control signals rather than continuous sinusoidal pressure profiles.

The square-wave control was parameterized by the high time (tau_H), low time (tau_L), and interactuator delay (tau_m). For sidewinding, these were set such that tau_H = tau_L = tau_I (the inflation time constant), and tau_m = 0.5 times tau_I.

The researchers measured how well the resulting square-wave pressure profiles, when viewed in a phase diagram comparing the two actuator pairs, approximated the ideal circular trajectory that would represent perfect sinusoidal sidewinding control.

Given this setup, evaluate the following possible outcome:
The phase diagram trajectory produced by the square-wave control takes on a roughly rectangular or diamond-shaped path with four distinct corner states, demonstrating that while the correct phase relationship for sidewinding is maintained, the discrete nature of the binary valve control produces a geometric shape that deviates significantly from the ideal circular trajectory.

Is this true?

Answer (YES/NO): YES